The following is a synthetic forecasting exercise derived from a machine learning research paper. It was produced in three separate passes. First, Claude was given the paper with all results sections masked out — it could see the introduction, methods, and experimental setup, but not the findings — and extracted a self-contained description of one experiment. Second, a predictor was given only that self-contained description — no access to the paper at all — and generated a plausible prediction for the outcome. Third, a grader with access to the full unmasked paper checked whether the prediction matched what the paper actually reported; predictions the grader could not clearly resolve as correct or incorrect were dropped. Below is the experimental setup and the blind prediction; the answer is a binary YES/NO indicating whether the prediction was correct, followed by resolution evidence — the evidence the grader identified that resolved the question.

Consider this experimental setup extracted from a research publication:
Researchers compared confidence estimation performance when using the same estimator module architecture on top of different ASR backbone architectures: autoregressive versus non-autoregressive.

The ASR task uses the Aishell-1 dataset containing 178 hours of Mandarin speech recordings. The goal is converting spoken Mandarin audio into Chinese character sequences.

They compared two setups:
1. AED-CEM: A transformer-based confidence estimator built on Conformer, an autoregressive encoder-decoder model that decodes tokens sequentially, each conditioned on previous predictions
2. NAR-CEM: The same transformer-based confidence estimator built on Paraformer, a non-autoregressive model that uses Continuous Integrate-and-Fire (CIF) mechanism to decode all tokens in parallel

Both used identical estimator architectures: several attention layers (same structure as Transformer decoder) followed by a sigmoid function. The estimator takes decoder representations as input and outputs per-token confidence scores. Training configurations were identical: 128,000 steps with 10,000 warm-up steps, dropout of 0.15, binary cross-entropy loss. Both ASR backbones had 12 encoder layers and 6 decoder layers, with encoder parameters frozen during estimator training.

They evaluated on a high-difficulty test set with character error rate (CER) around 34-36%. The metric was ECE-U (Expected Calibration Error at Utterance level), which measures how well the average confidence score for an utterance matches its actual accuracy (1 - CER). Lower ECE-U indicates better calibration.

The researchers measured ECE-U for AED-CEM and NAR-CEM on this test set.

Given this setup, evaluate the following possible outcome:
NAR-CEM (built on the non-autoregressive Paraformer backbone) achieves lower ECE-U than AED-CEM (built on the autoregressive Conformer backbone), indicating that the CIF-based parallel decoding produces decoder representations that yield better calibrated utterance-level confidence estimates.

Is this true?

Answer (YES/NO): YES